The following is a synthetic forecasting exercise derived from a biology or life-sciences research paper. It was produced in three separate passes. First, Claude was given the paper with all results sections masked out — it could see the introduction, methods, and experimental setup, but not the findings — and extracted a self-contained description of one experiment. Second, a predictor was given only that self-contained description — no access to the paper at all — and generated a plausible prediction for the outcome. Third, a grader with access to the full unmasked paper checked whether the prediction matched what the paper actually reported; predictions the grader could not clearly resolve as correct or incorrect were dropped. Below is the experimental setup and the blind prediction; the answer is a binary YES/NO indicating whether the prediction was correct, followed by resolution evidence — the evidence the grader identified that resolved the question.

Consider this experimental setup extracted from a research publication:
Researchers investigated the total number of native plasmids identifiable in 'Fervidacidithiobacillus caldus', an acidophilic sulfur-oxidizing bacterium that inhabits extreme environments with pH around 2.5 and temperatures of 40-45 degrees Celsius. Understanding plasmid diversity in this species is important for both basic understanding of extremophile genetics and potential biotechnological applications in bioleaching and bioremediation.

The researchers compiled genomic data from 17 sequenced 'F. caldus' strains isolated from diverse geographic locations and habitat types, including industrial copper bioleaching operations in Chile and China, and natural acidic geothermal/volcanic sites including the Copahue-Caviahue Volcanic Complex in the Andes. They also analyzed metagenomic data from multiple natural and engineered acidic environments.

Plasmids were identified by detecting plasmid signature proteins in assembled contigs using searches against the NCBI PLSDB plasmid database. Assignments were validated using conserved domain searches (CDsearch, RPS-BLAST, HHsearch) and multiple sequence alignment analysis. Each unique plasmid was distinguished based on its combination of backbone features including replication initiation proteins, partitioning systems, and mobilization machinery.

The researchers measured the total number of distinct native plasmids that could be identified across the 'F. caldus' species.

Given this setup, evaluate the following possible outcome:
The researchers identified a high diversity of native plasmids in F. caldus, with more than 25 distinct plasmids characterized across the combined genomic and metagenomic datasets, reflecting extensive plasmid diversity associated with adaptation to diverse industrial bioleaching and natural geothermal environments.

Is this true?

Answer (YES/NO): YES